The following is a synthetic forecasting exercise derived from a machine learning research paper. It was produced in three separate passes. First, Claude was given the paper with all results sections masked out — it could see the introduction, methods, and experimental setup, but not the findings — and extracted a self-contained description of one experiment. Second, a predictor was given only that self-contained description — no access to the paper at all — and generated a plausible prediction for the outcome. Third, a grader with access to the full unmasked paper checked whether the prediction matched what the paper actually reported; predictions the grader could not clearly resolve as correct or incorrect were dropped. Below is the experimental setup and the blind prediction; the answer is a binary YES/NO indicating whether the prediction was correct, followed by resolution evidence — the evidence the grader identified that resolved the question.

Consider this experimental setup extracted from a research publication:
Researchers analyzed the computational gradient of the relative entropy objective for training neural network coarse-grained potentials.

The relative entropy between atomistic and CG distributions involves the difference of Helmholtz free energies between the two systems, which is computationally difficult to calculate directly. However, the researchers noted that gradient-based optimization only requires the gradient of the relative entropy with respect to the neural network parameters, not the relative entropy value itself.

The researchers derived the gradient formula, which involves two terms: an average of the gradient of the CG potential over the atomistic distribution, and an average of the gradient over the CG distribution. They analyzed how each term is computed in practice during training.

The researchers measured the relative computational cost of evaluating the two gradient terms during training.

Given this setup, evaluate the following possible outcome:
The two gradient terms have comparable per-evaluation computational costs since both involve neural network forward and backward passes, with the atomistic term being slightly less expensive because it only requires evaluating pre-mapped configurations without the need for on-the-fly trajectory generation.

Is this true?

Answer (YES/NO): NO